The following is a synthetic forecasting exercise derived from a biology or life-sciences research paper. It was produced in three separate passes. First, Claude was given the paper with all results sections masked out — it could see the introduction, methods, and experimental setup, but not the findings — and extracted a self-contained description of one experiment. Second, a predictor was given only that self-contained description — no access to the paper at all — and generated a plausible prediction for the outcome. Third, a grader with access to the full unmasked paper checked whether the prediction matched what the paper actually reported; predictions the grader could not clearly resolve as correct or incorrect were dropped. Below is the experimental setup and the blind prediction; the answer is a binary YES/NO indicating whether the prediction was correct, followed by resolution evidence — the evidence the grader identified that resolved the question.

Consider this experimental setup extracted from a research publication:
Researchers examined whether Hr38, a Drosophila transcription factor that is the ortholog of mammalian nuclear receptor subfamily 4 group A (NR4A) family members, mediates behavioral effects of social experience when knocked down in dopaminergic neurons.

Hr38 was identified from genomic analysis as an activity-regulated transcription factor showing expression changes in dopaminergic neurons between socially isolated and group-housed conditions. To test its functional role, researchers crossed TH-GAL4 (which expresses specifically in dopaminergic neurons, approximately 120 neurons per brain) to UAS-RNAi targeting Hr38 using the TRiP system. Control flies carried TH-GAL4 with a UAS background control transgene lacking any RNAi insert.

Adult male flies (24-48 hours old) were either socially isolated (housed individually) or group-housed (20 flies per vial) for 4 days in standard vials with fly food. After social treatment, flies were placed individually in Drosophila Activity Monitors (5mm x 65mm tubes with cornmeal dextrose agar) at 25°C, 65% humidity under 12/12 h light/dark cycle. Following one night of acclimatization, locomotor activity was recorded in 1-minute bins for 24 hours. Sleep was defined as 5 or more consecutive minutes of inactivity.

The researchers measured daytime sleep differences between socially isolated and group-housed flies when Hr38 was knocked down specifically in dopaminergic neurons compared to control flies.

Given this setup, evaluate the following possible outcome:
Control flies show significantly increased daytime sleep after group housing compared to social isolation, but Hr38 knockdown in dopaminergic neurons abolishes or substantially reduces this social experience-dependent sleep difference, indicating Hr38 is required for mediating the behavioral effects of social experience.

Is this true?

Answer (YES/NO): YES